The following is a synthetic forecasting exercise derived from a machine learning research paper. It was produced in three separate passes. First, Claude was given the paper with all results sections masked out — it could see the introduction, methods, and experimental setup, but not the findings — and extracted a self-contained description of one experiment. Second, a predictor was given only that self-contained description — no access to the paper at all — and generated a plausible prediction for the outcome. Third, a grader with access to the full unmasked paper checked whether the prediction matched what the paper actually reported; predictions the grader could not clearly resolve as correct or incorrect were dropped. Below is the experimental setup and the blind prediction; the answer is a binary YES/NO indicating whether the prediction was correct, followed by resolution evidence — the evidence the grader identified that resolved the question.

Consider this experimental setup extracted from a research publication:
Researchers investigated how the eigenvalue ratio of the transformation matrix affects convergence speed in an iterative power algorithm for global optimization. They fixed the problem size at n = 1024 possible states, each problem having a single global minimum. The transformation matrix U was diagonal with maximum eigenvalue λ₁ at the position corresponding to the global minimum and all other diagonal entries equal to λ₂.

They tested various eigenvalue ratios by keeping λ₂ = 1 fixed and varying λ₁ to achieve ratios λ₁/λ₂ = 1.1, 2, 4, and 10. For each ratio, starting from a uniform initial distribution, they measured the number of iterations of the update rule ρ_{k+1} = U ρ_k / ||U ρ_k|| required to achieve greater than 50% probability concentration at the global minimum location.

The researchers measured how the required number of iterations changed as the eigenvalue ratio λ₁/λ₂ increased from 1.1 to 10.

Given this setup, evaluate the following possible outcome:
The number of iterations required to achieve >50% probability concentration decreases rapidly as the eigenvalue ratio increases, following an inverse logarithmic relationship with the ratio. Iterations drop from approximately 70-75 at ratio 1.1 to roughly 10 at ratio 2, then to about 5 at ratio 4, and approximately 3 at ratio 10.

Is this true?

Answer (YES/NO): YES